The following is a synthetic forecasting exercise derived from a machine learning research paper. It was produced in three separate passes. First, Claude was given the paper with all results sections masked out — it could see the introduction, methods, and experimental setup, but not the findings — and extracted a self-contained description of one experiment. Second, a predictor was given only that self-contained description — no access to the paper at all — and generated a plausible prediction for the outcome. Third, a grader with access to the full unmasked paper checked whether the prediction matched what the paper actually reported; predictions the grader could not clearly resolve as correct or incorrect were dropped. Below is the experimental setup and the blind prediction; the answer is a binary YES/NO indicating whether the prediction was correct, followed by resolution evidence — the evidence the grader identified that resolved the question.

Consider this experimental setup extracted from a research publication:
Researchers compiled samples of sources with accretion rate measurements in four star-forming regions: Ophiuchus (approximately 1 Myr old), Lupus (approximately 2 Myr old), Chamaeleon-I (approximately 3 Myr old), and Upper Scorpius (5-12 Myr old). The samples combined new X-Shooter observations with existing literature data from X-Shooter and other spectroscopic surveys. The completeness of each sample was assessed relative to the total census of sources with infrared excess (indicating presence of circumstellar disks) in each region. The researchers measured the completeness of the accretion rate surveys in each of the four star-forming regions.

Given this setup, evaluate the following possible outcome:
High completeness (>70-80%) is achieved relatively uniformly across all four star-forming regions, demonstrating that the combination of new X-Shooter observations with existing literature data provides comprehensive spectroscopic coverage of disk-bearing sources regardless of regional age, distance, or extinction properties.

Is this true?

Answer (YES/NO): NO